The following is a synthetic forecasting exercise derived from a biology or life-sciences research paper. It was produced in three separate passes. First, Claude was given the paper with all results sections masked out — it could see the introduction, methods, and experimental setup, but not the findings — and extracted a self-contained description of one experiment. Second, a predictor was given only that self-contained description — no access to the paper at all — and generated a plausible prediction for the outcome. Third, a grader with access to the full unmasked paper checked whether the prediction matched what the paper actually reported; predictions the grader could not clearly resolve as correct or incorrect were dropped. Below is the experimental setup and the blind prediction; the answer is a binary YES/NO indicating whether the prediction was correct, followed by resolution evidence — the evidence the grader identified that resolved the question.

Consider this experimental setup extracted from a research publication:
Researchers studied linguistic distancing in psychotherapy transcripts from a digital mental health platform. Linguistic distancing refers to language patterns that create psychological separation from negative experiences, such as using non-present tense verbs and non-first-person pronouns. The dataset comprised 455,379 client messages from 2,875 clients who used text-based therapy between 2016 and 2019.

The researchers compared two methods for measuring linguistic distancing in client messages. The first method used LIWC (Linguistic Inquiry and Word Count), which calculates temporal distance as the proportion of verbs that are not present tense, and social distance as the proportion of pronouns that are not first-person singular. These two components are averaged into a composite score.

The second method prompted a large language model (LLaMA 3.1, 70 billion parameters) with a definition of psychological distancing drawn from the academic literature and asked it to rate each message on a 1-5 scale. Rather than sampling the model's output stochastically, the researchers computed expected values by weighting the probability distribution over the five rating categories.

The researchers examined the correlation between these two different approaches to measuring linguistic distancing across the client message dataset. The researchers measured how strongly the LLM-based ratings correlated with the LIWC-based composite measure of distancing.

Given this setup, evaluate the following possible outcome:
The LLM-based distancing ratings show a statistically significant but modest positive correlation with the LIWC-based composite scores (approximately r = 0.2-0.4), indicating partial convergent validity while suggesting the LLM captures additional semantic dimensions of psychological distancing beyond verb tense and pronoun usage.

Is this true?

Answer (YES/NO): NO